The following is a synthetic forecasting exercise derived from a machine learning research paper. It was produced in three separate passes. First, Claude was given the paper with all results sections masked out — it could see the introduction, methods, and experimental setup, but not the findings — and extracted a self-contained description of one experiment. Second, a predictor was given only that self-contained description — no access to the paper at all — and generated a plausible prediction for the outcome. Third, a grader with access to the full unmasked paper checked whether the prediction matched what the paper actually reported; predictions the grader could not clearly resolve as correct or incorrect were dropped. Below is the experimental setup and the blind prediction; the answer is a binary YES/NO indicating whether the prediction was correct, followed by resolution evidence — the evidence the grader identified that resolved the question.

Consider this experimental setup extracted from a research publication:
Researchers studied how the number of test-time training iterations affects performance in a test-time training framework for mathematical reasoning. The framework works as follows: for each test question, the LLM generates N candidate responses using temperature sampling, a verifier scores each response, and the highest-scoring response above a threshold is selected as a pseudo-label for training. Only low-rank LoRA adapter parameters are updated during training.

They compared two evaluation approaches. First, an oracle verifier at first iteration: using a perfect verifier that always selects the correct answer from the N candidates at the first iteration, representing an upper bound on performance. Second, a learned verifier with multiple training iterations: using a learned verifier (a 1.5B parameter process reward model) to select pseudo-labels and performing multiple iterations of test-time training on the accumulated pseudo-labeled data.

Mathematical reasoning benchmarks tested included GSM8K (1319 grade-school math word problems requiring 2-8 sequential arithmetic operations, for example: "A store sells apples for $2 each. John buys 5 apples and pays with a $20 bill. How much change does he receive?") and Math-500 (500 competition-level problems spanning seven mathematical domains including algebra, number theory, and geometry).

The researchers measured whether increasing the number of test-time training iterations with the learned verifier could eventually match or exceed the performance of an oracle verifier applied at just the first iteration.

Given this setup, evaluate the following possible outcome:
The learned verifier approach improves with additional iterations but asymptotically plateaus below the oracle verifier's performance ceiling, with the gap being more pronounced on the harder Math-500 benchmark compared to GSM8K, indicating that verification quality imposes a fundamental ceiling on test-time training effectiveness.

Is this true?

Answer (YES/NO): NO